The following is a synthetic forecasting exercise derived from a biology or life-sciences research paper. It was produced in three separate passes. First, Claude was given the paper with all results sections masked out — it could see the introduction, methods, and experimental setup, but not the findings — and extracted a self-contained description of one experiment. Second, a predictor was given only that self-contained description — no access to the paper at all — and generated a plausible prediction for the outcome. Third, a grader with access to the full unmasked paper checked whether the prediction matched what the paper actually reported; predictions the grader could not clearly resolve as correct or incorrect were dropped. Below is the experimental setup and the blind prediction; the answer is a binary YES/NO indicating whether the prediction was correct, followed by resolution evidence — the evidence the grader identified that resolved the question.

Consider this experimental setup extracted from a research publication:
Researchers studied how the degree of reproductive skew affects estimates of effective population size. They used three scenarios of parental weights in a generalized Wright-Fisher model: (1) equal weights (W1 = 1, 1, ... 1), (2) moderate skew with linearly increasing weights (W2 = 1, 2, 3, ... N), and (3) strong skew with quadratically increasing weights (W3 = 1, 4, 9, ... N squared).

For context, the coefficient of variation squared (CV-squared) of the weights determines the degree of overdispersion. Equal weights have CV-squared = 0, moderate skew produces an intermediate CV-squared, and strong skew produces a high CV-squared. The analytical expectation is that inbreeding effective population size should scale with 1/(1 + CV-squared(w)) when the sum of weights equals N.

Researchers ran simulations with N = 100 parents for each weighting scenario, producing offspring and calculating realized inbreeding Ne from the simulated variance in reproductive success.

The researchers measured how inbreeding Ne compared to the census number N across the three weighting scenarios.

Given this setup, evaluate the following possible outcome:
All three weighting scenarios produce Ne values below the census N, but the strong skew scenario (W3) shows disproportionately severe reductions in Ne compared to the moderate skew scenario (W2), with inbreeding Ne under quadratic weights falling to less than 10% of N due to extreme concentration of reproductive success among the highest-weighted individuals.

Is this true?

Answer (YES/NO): NO